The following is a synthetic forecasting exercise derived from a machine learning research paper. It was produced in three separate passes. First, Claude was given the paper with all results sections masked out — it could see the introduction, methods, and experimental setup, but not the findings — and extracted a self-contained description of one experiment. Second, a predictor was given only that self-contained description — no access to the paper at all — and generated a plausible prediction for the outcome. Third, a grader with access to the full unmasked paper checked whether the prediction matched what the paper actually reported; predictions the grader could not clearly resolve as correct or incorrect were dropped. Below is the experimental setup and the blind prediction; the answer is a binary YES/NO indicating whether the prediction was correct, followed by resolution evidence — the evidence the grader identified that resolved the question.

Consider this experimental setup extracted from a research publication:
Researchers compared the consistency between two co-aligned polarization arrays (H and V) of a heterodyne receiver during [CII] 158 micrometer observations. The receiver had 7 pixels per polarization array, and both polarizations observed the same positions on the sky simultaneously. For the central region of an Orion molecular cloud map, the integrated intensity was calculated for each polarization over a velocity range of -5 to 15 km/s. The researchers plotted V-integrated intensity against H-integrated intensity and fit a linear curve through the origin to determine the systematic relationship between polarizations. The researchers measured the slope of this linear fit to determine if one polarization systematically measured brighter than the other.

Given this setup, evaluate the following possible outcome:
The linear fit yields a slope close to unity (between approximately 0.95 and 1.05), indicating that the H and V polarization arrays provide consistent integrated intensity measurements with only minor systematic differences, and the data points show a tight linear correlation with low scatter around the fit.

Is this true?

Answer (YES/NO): YES